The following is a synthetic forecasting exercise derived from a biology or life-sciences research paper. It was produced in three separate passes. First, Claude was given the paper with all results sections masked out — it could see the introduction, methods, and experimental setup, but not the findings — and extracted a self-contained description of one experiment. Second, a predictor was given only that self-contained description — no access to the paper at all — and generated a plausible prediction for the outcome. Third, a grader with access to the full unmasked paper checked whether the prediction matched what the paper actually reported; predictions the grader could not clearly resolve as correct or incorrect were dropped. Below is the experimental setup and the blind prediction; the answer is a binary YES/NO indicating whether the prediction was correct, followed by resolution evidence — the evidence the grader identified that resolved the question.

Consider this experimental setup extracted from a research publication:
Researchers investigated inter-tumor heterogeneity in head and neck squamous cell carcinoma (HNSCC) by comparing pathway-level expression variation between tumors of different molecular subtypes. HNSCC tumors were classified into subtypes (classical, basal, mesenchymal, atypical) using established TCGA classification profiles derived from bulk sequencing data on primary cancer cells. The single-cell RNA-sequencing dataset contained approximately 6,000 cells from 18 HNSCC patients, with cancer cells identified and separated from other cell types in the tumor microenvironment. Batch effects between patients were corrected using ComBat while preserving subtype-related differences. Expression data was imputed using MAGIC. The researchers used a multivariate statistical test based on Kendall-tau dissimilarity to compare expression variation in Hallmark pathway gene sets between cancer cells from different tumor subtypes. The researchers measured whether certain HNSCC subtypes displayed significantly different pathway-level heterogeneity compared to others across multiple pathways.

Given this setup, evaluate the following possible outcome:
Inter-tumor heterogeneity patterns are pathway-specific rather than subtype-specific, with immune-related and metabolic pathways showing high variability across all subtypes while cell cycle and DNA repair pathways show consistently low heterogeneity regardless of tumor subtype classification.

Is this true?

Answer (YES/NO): NO